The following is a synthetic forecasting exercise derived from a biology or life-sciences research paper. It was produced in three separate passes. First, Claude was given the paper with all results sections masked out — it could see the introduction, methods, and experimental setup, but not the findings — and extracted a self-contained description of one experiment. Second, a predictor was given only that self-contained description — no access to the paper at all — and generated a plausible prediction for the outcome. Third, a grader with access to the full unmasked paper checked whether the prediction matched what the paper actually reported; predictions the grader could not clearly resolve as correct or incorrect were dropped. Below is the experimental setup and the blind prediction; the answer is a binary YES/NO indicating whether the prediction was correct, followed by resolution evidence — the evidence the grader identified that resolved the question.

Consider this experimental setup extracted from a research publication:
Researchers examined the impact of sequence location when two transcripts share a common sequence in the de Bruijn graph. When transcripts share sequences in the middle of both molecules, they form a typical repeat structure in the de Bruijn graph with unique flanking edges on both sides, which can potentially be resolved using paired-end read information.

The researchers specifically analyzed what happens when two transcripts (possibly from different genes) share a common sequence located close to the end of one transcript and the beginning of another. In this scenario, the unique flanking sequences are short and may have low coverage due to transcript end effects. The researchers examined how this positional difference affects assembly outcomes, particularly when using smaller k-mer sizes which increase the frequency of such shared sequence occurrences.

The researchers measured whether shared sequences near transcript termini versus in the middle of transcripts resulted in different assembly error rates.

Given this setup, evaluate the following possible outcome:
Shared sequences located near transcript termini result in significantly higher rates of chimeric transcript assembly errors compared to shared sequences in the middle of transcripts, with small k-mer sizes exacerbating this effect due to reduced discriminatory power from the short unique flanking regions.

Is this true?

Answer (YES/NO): YES